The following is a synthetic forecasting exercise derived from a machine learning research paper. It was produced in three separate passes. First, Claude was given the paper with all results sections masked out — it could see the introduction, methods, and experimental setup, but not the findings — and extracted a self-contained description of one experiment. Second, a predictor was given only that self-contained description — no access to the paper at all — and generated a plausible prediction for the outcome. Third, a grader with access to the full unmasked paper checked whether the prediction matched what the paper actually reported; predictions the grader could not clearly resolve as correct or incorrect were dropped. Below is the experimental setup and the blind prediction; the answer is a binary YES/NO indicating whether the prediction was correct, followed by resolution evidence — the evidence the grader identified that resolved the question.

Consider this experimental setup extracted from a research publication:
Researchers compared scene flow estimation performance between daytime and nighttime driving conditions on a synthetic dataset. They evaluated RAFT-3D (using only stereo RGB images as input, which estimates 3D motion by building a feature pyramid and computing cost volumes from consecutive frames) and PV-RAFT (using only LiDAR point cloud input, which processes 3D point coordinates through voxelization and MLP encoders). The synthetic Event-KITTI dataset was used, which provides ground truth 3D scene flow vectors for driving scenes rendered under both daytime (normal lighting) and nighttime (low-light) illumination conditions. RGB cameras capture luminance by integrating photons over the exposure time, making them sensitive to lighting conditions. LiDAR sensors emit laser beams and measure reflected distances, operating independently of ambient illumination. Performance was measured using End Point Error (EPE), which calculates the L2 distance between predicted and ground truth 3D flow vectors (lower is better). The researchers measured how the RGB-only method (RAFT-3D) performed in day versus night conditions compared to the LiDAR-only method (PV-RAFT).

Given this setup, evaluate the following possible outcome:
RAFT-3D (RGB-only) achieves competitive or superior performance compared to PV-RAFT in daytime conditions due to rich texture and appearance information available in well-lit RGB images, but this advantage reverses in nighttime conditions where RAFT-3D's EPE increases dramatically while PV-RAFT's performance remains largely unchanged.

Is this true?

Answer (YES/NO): NO